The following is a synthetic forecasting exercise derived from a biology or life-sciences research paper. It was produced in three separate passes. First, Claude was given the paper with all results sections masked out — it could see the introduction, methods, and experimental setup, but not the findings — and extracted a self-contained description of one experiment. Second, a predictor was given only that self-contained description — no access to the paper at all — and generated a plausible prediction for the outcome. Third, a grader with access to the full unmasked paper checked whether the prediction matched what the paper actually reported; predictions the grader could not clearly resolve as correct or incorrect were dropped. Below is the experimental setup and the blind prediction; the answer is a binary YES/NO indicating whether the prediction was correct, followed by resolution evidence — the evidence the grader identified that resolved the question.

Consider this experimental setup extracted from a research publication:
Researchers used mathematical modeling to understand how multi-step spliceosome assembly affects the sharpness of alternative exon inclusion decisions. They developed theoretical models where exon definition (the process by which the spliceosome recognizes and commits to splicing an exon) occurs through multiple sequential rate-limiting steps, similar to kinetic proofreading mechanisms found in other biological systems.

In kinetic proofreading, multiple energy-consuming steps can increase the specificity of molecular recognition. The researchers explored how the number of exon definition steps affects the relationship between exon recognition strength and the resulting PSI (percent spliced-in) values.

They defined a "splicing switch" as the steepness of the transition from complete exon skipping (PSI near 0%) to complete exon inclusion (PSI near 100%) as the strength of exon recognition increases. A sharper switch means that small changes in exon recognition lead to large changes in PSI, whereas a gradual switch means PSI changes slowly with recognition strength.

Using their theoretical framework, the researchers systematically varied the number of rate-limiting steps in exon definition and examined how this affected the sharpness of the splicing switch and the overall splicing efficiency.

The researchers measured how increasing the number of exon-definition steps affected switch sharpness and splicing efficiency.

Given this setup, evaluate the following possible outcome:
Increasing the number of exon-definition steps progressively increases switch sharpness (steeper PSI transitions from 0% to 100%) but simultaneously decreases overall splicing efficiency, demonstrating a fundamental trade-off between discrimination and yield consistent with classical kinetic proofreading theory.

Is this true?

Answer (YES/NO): YES